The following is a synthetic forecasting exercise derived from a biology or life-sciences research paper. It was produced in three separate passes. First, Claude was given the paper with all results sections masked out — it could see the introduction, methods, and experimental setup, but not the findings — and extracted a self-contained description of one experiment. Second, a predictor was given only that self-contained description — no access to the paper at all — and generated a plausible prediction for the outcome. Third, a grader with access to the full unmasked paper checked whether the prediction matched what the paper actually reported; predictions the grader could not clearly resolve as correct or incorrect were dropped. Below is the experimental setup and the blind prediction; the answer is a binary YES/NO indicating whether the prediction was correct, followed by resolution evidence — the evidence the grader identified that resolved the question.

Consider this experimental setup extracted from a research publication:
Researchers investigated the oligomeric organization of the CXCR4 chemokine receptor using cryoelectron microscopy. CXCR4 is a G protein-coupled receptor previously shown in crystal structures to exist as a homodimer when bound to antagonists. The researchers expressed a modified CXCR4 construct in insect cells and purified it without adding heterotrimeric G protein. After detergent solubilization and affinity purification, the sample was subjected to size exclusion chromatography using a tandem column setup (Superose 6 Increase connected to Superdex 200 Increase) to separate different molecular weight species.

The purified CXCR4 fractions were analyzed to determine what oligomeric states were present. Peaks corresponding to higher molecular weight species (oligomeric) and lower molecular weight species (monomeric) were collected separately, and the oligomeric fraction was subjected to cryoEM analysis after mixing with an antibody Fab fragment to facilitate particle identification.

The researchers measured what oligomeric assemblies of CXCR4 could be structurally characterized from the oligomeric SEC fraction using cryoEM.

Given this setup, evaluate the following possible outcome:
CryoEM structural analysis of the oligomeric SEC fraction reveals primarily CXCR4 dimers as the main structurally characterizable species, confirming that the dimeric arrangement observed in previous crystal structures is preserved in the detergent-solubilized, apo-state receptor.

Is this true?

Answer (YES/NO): NO